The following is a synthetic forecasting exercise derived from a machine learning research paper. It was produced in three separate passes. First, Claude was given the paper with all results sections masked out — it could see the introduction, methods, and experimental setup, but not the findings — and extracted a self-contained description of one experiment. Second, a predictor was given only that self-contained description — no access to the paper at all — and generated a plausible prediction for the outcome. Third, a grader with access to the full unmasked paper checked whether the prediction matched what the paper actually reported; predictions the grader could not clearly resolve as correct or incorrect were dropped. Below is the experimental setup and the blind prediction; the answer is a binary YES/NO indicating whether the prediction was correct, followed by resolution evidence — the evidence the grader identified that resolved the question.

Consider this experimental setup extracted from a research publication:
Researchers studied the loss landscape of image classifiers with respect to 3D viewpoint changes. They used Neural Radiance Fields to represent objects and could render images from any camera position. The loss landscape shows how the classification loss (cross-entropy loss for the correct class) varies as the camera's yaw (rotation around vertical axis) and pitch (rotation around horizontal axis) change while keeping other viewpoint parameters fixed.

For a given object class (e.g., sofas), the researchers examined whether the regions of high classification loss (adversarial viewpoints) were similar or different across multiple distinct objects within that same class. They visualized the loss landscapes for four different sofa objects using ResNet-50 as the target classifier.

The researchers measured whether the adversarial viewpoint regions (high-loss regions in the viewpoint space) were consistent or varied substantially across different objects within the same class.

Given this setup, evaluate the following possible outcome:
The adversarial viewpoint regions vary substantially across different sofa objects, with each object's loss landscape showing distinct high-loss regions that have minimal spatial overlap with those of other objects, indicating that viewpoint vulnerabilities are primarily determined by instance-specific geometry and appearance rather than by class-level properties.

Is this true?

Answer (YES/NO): NO